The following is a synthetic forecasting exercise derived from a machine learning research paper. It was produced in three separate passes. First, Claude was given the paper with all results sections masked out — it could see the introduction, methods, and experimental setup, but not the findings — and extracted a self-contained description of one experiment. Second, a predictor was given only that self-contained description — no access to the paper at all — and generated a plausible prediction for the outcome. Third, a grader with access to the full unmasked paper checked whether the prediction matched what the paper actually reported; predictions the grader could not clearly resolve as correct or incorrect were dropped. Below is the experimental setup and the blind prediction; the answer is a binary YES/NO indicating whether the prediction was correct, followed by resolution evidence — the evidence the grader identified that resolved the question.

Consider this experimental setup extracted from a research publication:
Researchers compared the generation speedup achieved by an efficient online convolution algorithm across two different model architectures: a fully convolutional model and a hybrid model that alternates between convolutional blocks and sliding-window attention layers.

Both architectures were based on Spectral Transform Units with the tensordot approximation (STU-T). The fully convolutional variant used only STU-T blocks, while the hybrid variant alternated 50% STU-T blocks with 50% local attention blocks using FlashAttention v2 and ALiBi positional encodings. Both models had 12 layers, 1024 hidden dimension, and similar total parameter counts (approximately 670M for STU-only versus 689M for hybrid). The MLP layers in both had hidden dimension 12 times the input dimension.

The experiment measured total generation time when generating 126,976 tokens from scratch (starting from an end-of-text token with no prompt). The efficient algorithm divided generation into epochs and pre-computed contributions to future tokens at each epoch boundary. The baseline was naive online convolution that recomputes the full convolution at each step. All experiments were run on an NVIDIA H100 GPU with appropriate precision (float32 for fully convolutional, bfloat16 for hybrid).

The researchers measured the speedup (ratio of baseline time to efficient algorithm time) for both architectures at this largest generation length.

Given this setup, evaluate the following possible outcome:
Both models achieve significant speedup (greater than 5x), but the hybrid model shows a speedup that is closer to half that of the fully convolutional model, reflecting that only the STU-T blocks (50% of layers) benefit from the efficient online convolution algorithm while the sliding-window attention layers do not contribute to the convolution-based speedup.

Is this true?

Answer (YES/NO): NO